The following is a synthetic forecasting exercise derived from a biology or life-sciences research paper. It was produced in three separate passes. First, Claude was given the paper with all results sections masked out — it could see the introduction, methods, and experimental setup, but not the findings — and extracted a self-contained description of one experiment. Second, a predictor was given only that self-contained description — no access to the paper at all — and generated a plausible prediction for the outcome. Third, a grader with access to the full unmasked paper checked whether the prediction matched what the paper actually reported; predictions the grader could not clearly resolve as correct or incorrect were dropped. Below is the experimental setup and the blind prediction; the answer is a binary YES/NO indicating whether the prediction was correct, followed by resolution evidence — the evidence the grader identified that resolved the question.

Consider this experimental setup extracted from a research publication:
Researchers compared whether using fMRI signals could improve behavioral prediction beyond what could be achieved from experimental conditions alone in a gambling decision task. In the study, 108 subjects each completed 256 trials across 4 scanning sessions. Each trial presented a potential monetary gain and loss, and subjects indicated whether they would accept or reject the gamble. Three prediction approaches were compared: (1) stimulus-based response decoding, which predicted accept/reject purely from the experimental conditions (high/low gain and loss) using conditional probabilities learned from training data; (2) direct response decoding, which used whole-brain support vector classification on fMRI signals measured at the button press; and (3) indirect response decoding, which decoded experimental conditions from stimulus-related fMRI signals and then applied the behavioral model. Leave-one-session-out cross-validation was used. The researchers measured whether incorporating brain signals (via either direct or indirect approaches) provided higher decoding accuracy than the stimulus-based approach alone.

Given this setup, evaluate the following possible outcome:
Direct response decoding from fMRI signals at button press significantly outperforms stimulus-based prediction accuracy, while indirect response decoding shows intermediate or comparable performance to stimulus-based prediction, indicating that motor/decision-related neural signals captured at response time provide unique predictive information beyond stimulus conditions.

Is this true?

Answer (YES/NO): NO